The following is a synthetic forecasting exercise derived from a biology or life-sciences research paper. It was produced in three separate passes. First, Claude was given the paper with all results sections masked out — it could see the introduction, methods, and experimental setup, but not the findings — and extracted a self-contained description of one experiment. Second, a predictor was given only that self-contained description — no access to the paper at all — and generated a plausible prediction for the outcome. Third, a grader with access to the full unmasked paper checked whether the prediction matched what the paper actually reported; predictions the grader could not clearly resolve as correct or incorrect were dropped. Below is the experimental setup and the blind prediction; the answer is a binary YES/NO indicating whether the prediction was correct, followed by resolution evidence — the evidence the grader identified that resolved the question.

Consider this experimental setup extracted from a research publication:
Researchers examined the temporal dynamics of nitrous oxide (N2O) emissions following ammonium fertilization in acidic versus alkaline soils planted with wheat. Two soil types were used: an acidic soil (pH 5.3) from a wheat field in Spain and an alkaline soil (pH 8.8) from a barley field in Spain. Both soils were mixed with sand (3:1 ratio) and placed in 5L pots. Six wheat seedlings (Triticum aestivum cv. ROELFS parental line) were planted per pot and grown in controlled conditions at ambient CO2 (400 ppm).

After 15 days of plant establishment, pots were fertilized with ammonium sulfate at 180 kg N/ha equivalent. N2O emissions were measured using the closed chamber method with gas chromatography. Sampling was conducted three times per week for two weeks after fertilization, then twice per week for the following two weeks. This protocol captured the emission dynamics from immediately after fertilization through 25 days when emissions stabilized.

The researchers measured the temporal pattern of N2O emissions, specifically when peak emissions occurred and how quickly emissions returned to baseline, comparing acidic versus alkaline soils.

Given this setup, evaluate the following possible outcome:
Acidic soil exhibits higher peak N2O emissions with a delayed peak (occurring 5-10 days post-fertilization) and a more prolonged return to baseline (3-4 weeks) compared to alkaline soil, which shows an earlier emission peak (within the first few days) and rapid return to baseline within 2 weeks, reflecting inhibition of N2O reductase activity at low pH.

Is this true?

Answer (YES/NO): NO